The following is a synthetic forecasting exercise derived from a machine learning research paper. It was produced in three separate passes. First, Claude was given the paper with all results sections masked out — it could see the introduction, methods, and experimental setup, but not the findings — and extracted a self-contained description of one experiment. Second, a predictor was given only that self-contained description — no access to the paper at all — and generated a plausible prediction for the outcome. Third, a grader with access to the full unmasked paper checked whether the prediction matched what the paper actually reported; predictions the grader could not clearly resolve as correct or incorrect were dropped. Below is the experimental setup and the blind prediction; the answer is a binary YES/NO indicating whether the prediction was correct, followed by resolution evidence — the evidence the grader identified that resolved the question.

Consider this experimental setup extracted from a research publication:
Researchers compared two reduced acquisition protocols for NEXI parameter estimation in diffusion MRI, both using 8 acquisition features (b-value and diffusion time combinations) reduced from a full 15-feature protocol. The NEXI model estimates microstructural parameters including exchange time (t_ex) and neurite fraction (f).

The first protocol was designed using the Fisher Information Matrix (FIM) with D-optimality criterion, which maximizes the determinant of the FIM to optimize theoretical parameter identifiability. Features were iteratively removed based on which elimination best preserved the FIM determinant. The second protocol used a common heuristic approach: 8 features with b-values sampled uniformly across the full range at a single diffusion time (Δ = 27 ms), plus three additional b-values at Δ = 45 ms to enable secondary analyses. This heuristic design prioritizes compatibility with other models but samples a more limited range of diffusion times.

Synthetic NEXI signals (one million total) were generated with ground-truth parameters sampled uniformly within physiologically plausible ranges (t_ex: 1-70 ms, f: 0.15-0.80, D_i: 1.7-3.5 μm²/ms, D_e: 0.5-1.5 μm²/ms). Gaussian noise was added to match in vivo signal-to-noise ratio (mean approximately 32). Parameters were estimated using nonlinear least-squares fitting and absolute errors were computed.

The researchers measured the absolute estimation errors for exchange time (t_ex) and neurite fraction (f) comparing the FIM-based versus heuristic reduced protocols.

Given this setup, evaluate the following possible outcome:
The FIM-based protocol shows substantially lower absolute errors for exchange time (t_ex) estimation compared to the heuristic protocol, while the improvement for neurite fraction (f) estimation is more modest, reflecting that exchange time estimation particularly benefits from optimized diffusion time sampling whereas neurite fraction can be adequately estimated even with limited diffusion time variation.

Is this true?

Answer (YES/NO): NO